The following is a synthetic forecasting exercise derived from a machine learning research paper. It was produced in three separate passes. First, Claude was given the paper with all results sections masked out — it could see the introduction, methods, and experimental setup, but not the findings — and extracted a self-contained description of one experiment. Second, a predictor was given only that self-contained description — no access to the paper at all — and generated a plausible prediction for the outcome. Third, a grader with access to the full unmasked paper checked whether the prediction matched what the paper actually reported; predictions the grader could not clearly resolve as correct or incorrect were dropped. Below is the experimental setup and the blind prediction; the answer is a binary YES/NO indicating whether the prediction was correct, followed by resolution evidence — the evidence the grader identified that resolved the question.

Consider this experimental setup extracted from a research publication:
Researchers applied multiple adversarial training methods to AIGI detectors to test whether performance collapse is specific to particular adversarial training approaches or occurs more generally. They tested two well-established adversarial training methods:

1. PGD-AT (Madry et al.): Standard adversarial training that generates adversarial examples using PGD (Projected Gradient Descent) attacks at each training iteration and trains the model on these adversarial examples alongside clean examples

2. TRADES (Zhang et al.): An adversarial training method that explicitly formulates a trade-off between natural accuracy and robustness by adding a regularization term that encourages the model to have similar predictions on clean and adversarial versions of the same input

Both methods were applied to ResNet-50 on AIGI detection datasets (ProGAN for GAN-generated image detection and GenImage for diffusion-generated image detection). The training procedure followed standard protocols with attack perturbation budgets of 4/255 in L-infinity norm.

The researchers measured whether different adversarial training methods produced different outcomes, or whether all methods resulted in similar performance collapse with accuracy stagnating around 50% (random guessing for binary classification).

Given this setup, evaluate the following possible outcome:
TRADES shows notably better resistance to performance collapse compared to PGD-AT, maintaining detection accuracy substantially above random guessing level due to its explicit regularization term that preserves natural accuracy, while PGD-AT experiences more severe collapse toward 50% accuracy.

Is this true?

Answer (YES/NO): NO